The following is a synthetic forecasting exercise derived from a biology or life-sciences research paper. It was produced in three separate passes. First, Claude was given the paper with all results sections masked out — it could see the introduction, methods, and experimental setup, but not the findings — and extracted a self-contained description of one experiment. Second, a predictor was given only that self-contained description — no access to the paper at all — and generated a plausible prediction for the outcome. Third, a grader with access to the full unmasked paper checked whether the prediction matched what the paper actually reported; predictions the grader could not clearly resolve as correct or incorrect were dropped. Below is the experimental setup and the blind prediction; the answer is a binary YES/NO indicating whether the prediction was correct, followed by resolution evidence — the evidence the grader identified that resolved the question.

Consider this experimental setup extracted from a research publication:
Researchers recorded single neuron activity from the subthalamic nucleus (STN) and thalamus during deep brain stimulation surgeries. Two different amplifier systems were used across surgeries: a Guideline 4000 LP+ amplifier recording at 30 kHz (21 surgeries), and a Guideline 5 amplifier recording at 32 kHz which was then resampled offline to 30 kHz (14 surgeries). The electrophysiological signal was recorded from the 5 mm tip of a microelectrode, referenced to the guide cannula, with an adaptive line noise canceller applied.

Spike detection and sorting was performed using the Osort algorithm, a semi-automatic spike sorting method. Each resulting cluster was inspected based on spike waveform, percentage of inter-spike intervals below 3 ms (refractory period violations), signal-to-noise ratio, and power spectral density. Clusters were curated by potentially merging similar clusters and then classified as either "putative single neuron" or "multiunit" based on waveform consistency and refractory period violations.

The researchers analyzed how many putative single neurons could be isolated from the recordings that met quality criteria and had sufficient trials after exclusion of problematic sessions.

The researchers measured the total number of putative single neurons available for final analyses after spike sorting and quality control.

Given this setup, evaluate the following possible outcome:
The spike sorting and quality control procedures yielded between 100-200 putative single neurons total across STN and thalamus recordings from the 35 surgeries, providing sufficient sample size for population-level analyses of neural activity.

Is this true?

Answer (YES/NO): NO